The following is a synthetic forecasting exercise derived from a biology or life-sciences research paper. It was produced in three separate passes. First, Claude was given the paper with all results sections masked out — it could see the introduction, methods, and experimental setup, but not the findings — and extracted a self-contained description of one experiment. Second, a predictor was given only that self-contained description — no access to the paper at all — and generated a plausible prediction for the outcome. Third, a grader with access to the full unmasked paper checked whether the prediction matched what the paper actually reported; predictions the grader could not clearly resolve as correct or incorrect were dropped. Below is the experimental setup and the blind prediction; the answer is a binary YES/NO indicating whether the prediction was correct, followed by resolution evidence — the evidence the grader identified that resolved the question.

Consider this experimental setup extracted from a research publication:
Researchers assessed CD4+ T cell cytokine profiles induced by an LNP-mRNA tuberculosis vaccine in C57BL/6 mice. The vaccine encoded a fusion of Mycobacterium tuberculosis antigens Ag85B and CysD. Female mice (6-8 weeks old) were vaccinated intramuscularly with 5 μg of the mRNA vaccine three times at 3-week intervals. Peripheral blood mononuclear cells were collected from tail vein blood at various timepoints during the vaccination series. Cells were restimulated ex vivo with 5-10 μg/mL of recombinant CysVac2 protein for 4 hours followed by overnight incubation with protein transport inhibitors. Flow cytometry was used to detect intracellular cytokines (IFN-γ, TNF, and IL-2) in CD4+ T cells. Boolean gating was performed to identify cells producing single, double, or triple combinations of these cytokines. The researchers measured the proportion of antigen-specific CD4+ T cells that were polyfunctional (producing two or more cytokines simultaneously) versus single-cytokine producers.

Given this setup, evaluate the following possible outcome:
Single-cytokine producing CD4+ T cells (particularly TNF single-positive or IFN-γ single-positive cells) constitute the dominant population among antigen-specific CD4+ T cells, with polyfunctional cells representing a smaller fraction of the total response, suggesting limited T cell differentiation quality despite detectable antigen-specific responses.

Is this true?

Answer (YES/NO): NO